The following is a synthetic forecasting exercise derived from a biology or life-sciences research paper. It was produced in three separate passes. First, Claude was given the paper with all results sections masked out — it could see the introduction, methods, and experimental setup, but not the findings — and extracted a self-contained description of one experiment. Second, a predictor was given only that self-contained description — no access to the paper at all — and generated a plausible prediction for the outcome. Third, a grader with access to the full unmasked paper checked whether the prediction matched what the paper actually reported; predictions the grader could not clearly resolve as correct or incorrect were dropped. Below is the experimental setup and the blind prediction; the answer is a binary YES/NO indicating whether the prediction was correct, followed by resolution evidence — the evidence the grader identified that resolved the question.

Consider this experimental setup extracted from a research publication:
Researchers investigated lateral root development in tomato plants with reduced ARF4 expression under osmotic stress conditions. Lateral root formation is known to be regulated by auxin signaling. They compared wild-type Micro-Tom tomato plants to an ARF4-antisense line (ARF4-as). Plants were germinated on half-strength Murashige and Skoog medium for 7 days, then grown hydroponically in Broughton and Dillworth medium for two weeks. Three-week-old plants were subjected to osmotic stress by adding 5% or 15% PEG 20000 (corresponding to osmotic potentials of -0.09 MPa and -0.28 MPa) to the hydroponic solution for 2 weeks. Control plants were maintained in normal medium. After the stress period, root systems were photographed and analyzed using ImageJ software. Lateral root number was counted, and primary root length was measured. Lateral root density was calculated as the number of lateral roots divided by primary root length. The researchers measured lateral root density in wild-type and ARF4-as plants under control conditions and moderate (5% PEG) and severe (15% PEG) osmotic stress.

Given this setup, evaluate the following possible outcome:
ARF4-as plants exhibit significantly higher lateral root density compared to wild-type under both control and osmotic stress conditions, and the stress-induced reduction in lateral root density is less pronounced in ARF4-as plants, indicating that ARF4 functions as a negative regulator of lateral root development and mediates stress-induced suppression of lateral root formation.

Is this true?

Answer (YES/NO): NO